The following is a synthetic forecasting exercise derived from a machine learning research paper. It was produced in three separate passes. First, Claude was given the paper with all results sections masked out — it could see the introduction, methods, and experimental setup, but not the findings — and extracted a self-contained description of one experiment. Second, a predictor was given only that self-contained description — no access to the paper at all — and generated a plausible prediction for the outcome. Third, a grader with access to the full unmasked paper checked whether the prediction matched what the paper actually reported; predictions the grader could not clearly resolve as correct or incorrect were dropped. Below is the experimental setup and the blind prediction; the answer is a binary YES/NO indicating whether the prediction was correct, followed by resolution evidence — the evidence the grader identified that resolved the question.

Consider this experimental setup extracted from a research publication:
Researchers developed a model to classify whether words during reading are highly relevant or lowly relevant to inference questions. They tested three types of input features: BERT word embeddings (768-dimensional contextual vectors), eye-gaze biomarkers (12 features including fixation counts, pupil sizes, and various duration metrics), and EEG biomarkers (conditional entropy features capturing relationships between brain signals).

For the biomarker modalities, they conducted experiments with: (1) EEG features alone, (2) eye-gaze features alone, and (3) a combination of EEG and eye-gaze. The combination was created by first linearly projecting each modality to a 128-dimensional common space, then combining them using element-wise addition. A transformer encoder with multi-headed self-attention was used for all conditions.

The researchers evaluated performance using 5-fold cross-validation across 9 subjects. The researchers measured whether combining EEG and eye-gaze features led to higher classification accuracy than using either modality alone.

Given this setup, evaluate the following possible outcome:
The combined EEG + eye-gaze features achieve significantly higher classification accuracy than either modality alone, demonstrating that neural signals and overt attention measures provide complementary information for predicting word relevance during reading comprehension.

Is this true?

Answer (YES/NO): NO